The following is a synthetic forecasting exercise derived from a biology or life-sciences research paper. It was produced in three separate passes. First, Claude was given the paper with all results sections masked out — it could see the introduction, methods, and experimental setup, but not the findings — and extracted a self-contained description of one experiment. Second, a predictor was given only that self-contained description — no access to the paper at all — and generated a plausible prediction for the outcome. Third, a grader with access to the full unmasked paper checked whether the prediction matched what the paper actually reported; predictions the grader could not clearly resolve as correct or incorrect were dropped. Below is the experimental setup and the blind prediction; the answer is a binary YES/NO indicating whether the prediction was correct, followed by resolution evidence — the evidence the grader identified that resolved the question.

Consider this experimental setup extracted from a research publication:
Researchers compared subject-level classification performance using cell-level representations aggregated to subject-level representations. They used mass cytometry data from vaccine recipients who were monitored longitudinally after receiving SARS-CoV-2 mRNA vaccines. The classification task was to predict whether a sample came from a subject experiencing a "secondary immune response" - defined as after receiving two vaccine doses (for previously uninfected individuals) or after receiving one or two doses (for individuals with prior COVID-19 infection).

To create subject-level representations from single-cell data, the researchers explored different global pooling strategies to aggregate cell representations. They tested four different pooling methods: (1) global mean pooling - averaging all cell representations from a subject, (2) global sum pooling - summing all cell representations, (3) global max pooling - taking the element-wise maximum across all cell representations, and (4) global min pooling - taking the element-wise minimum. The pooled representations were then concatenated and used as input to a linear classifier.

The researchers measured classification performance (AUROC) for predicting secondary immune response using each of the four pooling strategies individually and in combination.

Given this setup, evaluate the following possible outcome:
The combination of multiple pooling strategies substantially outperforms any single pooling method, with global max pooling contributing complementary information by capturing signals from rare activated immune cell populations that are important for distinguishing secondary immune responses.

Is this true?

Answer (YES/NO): NO